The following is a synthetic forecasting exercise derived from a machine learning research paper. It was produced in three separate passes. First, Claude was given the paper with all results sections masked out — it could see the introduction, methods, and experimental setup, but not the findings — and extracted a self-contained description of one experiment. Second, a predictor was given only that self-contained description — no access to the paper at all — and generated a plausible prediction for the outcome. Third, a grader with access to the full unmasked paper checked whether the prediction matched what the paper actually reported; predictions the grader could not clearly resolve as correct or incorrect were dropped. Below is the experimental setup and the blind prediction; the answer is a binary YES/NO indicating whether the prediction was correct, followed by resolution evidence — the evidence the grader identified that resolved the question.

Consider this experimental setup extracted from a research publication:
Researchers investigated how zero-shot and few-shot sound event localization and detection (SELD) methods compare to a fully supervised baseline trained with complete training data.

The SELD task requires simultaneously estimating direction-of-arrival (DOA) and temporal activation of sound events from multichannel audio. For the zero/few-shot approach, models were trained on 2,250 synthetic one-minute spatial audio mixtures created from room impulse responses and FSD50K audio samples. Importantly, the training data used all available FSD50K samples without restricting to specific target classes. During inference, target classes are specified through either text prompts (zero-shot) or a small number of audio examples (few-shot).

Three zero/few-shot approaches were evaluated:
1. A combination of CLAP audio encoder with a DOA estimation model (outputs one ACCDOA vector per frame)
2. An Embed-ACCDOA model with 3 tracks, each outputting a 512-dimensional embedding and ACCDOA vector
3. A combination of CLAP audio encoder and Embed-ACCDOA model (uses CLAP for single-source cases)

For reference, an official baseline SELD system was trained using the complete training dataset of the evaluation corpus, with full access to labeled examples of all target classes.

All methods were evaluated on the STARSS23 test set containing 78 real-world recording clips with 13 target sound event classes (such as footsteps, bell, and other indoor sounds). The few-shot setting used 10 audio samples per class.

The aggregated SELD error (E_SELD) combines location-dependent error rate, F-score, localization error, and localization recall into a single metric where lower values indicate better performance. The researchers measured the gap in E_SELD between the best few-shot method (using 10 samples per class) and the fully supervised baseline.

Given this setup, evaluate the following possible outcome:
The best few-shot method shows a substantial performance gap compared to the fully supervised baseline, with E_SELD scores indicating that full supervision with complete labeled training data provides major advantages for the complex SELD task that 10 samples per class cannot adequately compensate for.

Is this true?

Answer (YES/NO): NO